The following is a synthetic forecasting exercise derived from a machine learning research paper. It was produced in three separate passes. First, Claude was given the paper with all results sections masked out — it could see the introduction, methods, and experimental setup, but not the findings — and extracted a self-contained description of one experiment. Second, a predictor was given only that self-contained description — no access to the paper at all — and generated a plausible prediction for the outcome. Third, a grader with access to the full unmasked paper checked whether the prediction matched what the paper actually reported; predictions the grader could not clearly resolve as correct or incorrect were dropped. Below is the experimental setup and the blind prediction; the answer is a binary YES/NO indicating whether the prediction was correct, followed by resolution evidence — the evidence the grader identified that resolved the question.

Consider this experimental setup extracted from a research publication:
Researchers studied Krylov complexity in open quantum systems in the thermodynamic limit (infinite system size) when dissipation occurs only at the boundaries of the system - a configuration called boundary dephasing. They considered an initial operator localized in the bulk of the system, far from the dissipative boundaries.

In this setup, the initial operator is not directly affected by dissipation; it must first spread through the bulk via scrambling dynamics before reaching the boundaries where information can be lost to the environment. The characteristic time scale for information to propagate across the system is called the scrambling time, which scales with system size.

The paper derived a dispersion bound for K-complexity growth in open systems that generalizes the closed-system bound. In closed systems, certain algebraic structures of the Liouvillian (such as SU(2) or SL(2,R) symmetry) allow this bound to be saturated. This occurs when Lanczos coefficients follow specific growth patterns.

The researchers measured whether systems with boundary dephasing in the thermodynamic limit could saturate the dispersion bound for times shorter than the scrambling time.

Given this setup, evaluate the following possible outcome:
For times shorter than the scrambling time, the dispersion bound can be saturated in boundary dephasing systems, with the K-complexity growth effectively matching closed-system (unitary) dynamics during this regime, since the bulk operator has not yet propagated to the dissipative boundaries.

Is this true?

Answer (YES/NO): YES